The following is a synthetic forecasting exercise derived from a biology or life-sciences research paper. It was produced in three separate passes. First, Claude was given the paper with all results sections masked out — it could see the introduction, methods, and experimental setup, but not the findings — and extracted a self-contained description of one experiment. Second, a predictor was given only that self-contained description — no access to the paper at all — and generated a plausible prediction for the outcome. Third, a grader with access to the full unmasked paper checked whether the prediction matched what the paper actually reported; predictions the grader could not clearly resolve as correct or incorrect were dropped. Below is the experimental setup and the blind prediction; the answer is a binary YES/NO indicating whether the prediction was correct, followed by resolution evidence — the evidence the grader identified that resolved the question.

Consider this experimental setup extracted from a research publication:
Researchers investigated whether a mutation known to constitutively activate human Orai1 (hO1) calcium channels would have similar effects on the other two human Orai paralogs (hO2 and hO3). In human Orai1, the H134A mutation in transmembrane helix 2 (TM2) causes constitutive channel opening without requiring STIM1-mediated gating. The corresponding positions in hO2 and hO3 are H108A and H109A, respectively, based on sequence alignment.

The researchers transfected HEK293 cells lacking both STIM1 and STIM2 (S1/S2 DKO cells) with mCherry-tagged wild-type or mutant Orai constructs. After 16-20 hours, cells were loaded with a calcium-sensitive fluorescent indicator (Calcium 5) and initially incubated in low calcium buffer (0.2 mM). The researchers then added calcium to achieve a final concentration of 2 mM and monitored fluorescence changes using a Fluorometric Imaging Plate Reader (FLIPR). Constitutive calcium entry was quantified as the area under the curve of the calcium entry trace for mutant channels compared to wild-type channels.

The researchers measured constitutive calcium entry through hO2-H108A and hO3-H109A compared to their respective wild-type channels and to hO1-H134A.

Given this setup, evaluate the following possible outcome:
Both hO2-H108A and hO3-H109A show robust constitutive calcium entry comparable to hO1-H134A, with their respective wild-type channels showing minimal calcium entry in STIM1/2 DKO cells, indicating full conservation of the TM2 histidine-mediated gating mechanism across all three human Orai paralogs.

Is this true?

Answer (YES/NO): YES